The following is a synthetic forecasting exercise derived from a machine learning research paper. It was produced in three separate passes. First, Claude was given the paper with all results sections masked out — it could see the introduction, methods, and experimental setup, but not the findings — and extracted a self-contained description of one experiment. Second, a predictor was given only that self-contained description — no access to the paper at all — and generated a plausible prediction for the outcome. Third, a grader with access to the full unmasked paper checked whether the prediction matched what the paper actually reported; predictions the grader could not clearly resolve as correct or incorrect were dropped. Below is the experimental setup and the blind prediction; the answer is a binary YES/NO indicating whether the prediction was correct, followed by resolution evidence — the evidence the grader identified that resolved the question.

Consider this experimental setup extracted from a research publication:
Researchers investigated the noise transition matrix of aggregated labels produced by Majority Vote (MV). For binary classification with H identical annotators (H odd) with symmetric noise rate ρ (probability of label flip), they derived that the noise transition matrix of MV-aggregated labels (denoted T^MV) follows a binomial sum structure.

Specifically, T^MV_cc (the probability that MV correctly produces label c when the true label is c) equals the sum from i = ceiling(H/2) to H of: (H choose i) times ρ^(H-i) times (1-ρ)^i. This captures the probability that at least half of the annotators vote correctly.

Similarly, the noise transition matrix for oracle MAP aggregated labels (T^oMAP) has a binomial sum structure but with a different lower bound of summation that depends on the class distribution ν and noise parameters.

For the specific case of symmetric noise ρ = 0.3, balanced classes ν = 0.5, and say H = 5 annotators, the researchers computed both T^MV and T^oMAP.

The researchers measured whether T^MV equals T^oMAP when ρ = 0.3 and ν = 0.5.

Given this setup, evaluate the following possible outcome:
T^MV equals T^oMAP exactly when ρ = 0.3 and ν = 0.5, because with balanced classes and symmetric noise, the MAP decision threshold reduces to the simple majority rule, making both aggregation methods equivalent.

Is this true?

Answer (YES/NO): YES